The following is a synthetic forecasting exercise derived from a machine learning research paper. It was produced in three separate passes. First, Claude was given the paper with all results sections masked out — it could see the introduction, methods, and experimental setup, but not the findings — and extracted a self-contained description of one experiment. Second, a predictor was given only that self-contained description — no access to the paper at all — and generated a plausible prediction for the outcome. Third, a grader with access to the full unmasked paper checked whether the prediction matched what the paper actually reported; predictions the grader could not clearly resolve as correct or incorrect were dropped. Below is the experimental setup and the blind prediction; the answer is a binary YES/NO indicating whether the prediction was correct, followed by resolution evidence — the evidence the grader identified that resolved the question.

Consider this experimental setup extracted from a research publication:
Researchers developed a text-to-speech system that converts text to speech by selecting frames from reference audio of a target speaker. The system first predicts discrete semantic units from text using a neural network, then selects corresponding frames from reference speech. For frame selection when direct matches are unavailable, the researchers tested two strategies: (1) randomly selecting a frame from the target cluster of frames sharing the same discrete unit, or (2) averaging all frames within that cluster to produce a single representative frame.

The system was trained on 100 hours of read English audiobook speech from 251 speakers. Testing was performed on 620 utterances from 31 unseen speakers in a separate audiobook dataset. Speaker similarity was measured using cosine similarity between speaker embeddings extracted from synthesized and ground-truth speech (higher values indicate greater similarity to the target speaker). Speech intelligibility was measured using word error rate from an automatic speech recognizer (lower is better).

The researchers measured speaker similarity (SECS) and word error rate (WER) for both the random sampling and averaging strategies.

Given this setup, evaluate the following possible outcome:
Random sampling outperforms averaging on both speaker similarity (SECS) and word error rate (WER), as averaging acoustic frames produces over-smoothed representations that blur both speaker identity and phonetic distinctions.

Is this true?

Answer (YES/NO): NO